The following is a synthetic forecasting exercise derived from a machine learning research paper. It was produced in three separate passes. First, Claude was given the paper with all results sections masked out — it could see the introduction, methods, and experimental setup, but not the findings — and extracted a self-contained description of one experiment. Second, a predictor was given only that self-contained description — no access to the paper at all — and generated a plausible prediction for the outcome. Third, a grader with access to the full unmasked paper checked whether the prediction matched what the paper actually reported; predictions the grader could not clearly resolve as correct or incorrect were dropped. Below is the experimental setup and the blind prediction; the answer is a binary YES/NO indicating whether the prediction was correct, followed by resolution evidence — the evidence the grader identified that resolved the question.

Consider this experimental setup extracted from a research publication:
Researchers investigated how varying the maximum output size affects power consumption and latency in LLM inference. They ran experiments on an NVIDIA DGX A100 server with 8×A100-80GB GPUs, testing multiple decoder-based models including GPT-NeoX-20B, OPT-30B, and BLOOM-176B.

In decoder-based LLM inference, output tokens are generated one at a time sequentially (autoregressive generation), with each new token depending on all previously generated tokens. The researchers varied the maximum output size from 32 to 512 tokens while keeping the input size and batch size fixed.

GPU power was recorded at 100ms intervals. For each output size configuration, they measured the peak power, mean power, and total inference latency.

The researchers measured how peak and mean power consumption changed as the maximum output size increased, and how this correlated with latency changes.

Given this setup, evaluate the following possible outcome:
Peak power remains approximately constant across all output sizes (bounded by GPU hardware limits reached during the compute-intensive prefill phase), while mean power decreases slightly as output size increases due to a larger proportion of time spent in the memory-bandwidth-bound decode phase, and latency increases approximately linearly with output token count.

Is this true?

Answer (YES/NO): NO